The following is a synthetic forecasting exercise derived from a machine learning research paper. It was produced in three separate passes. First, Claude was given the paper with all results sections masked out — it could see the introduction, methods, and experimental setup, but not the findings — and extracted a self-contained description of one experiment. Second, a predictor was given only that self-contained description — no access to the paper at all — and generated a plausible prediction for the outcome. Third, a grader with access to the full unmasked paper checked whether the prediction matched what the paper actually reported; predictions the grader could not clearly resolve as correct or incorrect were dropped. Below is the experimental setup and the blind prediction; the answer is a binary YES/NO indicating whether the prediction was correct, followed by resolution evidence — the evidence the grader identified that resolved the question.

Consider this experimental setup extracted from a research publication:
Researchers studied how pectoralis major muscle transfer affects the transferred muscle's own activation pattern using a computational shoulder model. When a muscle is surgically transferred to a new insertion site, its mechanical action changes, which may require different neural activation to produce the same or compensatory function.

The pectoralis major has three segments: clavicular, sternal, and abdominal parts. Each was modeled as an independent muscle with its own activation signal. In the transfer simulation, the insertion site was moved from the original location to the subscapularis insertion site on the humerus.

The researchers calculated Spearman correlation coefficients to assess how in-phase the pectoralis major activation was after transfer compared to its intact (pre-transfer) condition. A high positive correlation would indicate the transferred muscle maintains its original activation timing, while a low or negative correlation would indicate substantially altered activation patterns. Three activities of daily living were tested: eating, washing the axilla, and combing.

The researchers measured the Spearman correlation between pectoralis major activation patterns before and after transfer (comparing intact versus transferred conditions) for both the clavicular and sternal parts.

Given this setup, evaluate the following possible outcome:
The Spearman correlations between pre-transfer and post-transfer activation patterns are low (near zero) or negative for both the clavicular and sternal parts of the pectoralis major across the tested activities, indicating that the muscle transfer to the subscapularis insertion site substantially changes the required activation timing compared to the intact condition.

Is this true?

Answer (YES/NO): NO